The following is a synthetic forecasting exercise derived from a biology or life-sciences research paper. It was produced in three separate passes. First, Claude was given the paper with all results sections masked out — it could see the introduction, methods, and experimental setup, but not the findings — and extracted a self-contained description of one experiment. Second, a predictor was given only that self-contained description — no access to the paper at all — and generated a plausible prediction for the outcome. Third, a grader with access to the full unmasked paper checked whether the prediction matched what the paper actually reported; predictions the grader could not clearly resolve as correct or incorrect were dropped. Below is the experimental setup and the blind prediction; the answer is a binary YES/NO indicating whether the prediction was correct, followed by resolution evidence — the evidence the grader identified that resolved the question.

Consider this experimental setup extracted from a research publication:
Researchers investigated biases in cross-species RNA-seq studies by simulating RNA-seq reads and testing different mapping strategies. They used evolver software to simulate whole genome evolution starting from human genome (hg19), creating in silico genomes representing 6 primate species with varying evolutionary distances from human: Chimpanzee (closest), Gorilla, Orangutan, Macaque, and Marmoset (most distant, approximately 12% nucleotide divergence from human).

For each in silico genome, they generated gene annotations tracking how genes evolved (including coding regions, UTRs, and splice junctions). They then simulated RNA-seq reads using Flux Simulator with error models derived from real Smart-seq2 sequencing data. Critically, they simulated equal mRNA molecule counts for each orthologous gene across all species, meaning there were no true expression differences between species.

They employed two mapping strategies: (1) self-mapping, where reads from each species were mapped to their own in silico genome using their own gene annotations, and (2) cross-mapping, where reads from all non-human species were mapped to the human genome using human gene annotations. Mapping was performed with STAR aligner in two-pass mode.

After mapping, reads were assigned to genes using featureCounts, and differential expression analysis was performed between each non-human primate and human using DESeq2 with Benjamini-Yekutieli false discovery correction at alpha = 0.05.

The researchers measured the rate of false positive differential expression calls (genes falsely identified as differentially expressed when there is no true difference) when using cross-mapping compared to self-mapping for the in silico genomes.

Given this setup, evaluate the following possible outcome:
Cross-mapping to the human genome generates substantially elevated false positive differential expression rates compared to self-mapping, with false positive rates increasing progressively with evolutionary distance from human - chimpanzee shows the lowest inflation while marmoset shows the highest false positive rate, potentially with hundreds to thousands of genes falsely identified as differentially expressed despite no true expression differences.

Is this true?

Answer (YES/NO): NO